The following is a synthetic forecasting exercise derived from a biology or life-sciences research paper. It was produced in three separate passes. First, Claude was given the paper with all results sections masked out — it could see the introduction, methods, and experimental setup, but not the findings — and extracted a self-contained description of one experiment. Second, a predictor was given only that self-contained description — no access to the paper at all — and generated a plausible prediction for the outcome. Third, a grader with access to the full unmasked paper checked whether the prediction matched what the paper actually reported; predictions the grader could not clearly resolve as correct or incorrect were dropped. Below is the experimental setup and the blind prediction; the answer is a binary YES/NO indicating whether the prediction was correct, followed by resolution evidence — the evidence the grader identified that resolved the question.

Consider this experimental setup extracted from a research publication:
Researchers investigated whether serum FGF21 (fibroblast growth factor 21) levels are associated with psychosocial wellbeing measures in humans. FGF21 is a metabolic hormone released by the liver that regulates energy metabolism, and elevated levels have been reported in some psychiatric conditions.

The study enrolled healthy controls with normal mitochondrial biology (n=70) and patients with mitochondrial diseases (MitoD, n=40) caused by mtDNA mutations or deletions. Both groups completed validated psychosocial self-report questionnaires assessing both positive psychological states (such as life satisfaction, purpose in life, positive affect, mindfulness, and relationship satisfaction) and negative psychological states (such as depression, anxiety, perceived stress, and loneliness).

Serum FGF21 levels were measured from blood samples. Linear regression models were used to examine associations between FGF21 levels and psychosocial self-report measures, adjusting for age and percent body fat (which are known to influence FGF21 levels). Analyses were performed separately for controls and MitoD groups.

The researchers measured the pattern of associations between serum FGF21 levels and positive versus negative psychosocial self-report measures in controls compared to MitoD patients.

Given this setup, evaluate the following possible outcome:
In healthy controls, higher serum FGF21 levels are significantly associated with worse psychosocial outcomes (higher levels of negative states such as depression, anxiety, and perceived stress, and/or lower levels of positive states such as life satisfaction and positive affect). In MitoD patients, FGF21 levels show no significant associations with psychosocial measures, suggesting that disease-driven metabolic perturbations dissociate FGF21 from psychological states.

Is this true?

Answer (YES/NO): NO